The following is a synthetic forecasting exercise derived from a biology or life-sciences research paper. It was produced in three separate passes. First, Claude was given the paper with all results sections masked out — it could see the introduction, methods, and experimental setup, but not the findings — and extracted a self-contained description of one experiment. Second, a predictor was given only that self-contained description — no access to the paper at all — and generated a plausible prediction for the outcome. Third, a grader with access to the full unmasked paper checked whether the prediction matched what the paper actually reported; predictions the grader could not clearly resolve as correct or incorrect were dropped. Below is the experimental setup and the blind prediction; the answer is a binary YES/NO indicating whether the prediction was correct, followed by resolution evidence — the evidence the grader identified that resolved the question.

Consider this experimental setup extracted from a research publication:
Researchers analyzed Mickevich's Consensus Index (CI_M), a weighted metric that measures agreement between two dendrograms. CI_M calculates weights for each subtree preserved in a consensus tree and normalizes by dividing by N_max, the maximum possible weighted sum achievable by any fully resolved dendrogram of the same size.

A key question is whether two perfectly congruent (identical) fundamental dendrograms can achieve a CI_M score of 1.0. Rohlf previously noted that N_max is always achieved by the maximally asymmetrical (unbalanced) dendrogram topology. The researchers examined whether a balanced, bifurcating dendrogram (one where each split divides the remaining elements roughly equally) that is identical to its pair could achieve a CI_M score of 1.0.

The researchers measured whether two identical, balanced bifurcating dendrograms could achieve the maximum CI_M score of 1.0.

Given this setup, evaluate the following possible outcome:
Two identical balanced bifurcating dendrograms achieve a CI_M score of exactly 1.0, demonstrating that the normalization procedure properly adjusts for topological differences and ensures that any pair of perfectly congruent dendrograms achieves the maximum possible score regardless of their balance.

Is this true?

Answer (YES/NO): NO